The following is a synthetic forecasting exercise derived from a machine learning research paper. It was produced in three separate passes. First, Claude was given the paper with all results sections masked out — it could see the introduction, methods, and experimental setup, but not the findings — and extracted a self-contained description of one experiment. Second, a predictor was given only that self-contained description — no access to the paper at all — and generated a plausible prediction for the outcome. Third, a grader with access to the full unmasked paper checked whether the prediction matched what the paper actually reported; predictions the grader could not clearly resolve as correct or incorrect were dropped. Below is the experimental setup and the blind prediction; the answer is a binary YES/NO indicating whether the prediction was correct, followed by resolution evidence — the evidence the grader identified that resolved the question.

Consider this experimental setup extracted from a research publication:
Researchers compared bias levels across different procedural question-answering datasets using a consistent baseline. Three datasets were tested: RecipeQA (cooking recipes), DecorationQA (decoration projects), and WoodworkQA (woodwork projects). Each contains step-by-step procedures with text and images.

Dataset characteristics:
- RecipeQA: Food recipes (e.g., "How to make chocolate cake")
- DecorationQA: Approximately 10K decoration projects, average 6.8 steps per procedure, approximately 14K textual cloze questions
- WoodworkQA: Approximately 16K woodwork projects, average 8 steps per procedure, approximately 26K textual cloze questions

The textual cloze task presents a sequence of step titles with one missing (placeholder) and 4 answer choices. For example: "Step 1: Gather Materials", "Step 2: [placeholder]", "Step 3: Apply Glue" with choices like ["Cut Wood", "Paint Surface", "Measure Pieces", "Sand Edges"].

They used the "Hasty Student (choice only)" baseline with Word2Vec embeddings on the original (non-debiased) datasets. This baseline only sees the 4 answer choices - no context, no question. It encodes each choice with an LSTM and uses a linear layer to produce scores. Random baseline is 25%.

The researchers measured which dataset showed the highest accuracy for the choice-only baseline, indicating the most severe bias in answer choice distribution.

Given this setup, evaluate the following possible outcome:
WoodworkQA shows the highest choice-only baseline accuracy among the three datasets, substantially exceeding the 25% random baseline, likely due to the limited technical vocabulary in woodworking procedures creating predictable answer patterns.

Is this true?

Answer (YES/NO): YES